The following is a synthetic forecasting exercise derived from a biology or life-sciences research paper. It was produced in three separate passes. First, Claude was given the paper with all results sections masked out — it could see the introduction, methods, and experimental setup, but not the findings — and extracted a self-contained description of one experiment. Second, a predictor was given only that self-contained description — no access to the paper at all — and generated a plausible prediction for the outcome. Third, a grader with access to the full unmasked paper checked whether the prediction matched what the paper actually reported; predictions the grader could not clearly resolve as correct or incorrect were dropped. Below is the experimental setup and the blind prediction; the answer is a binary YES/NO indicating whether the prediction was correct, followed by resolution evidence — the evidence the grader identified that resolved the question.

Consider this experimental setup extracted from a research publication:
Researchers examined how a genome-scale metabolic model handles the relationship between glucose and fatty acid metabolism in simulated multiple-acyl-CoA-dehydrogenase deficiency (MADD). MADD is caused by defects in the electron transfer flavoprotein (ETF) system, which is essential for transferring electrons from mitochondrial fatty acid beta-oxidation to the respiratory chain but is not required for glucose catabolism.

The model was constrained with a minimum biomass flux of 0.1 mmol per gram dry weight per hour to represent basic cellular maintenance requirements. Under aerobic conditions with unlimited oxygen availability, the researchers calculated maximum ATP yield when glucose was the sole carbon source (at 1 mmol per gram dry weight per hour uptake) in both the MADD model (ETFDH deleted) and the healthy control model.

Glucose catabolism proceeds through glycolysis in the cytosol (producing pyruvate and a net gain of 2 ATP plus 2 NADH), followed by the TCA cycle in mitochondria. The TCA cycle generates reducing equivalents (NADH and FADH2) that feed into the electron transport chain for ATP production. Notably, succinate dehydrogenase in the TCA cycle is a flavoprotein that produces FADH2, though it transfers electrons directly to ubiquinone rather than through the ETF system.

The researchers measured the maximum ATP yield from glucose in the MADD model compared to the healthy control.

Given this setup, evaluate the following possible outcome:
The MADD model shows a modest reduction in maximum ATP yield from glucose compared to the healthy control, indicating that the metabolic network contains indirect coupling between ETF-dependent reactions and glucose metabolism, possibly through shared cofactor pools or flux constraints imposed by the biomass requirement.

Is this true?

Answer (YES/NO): NO